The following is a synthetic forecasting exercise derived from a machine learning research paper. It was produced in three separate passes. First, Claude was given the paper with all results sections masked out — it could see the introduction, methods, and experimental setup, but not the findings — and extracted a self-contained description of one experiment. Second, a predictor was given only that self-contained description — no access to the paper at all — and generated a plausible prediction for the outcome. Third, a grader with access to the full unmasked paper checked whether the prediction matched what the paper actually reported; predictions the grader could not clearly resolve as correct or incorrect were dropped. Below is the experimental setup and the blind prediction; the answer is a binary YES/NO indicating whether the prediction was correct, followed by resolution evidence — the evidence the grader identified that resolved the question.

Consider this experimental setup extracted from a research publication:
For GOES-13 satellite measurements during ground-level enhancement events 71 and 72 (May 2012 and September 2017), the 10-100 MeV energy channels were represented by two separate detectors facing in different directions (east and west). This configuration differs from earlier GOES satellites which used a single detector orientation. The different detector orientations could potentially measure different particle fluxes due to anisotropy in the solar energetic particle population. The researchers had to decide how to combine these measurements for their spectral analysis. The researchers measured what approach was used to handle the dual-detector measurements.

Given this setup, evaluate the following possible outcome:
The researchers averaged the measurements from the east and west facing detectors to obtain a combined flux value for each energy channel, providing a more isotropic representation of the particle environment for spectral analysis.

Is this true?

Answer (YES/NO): YES